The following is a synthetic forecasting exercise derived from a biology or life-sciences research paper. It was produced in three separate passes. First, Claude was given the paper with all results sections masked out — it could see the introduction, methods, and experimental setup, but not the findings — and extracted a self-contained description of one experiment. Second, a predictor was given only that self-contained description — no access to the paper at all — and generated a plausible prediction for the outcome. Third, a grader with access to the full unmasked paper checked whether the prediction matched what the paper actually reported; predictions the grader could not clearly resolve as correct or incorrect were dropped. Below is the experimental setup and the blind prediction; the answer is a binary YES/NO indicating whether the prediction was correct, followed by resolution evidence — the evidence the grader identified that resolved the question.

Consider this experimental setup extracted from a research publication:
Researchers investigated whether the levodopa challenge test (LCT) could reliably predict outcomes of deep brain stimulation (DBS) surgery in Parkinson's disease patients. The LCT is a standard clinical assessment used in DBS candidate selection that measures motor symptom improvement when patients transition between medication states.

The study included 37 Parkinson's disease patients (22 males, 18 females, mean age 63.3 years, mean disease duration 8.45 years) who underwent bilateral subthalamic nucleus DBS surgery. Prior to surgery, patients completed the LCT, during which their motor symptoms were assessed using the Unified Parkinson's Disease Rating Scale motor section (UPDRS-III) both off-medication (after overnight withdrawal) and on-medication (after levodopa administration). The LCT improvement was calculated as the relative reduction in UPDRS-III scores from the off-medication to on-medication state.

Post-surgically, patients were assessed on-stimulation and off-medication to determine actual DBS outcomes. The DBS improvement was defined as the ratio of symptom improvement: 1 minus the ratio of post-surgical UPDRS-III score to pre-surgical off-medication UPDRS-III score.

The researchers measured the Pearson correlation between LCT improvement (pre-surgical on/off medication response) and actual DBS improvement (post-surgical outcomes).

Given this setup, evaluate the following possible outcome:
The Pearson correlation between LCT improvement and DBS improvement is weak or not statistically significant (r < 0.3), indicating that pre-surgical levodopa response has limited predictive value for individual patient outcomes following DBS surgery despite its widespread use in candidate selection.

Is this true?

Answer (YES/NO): YES